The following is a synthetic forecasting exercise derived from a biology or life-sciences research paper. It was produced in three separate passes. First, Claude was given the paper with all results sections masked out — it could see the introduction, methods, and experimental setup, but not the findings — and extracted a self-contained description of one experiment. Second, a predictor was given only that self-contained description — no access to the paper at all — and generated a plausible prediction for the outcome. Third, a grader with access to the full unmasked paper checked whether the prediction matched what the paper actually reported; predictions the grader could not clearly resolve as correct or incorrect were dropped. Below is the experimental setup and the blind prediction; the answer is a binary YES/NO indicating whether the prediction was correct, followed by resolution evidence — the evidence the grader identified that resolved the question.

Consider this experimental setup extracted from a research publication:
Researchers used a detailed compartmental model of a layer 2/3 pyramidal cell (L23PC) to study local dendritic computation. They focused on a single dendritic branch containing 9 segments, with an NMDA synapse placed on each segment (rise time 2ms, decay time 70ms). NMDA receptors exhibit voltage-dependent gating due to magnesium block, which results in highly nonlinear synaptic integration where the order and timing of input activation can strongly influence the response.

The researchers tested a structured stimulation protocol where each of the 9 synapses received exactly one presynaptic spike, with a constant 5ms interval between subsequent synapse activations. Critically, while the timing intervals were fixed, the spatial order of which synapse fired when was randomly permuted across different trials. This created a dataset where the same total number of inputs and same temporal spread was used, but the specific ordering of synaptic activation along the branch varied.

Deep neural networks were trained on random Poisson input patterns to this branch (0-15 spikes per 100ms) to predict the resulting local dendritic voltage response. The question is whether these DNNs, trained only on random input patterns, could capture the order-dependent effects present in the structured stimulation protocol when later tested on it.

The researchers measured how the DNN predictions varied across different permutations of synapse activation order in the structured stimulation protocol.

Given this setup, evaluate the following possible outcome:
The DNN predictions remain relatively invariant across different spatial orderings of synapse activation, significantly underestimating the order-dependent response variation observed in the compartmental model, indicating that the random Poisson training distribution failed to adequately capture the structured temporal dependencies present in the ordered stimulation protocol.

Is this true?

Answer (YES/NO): NO